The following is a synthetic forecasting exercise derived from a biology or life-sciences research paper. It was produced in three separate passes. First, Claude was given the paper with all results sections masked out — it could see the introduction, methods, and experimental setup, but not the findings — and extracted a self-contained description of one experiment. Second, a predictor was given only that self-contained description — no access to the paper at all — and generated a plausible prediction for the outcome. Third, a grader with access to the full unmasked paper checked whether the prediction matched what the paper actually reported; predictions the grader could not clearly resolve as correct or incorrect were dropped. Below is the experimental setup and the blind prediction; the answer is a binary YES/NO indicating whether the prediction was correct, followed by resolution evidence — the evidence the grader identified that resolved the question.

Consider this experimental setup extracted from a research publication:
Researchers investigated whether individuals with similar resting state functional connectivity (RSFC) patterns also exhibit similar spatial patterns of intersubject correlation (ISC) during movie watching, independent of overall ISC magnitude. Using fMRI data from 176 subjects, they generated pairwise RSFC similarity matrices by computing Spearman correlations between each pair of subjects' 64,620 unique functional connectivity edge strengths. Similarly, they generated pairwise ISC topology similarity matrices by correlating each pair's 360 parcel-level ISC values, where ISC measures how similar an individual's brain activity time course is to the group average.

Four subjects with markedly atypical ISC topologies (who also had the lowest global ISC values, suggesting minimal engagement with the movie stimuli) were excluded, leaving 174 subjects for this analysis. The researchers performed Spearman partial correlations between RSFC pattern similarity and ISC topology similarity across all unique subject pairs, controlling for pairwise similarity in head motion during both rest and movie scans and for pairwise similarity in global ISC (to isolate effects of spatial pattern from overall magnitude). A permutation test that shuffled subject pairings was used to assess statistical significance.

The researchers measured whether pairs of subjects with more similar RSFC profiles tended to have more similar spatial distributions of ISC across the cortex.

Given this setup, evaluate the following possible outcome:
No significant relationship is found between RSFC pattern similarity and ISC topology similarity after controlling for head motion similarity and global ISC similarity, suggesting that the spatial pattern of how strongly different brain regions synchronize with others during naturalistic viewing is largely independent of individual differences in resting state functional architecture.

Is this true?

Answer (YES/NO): NO